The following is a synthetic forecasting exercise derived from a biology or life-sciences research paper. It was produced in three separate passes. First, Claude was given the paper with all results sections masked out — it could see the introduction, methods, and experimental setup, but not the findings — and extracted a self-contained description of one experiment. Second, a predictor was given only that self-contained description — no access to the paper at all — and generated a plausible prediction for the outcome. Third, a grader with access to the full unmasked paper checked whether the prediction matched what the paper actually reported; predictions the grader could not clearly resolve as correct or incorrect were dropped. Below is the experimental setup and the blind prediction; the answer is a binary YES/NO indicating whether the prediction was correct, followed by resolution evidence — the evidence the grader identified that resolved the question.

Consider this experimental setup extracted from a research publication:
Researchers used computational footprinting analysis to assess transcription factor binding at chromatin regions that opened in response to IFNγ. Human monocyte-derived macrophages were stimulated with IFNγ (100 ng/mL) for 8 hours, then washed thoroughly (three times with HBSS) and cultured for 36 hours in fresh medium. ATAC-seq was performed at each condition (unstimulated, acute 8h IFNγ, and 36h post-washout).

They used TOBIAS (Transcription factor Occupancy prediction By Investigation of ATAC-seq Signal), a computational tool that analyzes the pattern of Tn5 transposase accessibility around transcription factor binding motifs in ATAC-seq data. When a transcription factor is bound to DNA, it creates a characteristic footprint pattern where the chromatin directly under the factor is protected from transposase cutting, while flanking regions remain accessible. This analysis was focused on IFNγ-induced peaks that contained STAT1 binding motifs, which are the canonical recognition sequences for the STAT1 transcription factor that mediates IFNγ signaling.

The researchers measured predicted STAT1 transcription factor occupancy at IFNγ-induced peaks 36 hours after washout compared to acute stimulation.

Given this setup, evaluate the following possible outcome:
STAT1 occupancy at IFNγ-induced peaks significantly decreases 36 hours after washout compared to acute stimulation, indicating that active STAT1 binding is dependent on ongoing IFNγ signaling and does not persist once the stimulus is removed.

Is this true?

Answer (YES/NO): NO